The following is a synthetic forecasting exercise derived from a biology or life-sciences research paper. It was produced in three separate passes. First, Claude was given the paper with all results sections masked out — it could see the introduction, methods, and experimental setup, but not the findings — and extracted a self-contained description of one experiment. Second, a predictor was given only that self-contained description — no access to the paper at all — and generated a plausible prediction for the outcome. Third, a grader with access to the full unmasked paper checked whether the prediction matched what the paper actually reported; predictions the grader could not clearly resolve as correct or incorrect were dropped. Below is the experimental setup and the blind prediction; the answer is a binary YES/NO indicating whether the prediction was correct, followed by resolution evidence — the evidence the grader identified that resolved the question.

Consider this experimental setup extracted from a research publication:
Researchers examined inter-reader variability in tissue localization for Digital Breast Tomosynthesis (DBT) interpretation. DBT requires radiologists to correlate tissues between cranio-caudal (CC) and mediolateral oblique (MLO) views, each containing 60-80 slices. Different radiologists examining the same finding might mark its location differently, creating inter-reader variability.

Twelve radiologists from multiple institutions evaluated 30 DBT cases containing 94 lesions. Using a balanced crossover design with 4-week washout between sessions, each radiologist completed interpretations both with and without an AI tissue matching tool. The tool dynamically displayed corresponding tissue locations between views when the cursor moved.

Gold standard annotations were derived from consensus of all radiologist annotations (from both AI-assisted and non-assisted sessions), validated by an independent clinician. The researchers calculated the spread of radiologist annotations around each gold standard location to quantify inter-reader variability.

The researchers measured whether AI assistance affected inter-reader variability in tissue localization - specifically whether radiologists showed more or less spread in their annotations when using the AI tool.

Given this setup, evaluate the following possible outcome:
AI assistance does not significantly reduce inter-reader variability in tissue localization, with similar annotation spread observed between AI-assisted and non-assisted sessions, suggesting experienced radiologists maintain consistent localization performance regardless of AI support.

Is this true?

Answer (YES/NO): NO